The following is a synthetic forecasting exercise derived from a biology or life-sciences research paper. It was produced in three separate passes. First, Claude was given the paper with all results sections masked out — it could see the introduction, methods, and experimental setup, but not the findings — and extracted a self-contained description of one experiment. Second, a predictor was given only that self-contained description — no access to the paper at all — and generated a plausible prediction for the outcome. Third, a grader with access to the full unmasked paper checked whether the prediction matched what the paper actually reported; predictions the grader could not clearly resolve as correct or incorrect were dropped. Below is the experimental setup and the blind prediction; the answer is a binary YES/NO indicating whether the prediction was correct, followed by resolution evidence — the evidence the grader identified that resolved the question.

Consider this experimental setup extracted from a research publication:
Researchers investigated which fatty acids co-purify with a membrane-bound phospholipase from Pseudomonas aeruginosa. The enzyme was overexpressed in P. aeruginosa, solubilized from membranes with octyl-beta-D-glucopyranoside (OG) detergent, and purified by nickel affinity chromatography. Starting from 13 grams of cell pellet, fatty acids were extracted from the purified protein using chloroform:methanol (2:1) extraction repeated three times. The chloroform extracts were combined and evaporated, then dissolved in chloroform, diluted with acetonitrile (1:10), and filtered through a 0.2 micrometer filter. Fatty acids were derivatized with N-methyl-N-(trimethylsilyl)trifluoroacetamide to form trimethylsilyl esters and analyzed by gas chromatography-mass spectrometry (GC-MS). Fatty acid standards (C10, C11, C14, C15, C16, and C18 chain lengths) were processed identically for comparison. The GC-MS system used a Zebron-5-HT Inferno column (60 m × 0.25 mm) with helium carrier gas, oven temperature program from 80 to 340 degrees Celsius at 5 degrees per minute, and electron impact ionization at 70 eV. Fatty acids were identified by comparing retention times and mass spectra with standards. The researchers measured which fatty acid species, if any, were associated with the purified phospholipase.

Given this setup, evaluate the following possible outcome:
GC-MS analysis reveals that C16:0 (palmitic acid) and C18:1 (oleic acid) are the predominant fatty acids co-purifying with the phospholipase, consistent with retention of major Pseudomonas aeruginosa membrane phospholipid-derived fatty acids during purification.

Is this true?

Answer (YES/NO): NO